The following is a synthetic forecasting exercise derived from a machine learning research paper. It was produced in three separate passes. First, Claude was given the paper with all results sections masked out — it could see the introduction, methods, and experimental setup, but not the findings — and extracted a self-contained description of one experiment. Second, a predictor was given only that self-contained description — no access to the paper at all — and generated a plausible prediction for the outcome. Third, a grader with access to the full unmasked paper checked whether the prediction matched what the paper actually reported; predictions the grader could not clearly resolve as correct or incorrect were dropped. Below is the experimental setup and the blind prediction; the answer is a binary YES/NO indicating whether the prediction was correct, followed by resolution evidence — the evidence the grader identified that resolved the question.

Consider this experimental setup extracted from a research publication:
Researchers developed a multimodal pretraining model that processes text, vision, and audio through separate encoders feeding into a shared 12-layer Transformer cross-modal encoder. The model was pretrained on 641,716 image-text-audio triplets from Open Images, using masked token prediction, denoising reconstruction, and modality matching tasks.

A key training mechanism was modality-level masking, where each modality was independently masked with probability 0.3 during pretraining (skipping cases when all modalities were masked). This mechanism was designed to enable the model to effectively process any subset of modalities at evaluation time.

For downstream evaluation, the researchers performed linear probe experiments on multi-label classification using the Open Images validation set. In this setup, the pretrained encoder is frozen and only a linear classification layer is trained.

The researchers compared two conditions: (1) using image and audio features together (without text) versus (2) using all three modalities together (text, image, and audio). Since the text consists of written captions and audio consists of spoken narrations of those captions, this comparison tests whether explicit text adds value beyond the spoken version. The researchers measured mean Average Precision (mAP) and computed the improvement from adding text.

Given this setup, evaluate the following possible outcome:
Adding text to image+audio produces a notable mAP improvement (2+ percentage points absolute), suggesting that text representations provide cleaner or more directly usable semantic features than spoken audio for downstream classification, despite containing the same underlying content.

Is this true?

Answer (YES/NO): NO